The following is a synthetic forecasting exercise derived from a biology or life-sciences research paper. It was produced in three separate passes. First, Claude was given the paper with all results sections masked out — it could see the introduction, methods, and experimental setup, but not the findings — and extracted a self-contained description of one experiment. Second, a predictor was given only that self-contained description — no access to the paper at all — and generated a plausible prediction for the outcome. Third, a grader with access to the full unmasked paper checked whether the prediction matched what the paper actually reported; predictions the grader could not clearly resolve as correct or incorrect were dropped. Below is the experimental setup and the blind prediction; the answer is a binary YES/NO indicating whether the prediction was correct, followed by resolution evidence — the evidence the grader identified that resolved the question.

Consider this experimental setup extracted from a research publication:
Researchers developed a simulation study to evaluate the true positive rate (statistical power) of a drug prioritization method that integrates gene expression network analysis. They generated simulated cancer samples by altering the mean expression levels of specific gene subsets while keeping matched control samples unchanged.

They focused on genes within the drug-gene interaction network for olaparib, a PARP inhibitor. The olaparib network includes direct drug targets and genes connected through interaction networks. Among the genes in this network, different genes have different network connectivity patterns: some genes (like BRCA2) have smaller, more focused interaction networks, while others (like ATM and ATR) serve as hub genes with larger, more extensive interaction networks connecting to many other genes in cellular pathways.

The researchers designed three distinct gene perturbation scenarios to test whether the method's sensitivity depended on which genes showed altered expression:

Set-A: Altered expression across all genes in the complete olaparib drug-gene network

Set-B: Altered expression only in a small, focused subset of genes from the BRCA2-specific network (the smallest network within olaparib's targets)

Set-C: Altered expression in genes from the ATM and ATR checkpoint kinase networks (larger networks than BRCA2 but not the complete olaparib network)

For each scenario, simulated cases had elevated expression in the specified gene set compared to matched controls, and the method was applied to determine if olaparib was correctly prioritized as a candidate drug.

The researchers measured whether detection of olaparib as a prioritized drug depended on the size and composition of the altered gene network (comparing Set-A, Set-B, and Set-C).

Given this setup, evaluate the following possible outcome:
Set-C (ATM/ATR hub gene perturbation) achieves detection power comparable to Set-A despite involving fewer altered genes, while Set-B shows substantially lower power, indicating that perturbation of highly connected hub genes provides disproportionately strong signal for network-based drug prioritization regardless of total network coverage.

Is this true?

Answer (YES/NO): NO